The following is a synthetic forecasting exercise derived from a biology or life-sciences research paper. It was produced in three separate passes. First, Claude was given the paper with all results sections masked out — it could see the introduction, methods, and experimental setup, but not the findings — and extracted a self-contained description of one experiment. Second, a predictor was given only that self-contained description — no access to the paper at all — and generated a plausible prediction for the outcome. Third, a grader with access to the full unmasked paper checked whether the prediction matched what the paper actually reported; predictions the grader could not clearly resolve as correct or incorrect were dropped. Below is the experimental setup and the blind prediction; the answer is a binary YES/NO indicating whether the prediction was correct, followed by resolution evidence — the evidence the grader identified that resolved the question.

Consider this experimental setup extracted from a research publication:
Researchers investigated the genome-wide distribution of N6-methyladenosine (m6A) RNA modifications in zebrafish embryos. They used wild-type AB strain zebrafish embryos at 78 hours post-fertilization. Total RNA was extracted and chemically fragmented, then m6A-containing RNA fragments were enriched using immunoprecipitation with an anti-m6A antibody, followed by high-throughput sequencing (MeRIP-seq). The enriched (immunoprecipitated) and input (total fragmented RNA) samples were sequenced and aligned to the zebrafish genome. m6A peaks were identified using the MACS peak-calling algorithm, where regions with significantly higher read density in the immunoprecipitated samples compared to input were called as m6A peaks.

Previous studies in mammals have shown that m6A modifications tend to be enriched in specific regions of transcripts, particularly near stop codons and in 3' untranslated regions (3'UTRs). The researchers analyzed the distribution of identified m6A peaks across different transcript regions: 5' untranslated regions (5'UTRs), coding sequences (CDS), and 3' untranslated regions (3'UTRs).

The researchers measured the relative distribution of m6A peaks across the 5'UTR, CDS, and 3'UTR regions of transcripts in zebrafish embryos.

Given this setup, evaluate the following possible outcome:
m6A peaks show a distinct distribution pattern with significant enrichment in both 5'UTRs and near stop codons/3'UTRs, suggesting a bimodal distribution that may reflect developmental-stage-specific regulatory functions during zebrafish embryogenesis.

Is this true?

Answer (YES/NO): NO